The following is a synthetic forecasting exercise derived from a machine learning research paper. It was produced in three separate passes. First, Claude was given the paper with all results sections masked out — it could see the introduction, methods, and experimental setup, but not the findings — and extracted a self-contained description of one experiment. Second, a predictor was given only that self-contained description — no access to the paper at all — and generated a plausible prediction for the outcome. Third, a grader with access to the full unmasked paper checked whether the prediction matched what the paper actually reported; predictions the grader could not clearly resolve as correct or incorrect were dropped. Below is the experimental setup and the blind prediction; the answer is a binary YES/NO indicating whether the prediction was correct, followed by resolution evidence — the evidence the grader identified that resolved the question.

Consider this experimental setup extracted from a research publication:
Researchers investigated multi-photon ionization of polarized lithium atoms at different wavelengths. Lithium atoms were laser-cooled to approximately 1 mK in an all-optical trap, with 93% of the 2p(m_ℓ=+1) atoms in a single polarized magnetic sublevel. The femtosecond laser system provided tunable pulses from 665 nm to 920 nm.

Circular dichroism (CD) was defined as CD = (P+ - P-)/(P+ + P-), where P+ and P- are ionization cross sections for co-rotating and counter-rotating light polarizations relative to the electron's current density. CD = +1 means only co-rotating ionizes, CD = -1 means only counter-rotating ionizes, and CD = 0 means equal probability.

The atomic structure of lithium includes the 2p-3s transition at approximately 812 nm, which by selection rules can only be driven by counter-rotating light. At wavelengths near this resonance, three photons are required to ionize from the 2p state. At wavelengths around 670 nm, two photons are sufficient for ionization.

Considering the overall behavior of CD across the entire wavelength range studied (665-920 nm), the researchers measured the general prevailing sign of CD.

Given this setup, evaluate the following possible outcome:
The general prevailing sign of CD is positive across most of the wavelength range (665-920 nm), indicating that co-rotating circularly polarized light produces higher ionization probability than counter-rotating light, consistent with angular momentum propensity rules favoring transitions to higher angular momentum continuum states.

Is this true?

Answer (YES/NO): YES